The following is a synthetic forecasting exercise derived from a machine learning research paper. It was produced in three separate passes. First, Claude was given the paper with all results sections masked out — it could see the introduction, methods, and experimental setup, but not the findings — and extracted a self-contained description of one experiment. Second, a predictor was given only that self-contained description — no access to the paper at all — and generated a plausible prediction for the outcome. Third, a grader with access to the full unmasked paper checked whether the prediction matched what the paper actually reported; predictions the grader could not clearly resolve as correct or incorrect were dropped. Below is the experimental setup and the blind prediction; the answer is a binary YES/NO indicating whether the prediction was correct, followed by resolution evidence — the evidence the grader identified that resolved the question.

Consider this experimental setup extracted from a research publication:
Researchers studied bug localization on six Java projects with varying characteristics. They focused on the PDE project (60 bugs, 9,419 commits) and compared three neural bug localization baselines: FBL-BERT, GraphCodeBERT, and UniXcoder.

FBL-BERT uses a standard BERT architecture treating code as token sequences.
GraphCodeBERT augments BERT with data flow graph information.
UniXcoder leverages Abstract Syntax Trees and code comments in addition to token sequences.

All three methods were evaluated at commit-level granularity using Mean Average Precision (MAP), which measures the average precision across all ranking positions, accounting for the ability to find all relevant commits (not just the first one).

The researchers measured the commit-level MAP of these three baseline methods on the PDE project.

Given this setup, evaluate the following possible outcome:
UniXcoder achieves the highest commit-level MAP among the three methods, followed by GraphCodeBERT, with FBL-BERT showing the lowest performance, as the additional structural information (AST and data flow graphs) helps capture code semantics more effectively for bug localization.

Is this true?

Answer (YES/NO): NO